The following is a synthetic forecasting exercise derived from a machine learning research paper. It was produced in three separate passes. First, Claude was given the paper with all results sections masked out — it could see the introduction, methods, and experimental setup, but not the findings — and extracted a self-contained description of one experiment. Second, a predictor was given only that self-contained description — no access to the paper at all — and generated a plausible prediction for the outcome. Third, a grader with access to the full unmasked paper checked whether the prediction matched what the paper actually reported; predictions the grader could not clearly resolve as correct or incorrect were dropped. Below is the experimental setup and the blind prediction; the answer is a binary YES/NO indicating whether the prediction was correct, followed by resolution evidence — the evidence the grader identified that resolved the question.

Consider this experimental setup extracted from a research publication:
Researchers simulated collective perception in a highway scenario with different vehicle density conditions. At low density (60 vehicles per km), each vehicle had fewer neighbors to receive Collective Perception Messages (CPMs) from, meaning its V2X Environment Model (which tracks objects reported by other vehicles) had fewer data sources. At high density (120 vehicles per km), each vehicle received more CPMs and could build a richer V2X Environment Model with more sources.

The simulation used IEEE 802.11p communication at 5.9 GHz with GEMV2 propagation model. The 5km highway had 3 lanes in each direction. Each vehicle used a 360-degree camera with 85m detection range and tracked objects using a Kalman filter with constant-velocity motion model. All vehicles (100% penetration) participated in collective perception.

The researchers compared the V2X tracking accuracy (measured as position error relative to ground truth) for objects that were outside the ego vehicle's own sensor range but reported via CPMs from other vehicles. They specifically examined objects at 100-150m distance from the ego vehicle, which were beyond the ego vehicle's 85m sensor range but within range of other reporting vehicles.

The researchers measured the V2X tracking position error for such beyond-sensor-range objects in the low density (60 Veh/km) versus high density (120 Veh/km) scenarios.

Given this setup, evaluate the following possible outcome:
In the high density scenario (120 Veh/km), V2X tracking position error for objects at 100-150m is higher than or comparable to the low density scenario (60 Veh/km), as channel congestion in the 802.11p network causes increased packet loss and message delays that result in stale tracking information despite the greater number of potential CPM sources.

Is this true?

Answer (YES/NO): NO